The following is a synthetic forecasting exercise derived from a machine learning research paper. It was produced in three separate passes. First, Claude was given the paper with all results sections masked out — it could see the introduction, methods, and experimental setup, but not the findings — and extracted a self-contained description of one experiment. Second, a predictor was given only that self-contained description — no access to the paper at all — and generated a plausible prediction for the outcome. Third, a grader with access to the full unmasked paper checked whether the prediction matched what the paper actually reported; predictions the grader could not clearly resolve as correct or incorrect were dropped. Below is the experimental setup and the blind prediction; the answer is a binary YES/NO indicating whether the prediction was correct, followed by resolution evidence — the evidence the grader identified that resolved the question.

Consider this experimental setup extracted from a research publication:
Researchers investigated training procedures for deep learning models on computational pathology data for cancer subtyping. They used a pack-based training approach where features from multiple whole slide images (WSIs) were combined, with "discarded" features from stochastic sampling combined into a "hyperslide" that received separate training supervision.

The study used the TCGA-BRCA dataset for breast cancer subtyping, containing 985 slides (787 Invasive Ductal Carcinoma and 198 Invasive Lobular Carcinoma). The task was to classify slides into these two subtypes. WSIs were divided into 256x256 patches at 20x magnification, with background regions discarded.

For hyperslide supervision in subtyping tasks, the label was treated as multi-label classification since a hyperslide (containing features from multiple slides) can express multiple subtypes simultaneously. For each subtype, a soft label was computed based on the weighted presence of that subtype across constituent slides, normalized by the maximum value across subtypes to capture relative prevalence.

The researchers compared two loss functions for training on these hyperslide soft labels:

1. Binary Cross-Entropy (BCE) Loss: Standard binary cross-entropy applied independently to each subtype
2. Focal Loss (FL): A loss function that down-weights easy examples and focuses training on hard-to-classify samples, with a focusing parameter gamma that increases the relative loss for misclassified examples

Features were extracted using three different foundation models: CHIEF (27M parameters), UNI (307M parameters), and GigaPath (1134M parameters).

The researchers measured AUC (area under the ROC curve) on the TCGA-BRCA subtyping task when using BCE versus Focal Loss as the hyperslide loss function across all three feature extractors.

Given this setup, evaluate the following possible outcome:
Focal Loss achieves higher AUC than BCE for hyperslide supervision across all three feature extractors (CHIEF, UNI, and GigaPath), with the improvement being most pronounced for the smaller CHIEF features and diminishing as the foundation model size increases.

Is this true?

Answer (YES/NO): NO